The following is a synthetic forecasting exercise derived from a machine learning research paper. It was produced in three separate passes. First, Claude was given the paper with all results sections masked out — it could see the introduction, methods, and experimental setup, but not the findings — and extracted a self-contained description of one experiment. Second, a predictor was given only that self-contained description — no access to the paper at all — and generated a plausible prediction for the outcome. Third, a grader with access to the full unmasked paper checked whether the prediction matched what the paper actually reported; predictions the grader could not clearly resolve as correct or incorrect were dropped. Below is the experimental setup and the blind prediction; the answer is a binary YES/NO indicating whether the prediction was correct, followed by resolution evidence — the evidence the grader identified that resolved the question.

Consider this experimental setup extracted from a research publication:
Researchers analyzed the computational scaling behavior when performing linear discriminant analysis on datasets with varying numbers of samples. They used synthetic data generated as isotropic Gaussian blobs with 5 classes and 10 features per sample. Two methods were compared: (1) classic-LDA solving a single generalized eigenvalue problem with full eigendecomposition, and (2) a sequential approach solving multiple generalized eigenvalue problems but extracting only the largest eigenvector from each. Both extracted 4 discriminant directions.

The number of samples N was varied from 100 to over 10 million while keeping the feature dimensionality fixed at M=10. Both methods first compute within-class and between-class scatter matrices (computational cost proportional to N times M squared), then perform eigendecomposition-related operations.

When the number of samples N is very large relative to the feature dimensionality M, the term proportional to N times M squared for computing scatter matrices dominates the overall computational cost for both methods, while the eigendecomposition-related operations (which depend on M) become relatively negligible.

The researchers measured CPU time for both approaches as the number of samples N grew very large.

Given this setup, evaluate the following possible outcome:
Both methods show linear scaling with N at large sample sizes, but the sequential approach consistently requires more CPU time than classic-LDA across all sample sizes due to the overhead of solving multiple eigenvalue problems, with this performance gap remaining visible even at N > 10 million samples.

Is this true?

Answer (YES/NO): NO